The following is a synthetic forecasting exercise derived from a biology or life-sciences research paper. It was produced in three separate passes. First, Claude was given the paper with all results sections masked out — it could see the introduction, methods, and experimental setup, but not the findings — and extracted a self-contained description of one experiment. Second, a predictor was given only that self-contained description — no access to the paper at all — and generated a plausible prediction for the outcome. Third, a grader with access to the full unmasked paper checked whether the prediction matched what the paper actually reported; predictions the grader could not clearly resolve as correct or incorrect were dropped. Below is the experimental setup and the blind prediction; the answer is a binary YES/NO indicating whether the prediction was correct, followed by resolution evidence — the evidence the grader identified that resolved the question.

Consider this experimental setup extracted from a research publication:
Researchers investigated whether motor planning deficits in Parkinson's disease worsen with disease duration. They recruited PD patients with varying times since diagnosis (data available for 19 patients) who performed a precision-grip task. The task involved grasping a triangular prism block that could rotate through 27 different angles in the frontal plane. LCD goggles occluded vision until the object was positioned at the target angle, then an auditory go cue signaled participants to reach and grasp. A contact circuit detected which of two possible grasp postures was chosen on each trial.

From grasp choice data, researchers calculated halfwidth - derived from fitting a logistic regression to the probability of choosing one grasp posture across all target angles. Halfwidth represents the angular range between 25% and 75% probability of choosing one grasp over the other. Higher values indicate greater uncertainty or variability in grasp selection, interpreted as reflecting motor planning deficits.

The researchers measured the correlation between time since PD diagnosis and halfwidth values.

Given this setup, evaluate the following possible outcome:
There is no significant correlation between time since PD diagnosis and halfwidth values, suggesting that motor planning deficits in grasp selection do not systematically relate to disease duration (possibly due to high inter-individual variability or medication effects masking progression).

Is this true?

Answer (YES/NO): YES